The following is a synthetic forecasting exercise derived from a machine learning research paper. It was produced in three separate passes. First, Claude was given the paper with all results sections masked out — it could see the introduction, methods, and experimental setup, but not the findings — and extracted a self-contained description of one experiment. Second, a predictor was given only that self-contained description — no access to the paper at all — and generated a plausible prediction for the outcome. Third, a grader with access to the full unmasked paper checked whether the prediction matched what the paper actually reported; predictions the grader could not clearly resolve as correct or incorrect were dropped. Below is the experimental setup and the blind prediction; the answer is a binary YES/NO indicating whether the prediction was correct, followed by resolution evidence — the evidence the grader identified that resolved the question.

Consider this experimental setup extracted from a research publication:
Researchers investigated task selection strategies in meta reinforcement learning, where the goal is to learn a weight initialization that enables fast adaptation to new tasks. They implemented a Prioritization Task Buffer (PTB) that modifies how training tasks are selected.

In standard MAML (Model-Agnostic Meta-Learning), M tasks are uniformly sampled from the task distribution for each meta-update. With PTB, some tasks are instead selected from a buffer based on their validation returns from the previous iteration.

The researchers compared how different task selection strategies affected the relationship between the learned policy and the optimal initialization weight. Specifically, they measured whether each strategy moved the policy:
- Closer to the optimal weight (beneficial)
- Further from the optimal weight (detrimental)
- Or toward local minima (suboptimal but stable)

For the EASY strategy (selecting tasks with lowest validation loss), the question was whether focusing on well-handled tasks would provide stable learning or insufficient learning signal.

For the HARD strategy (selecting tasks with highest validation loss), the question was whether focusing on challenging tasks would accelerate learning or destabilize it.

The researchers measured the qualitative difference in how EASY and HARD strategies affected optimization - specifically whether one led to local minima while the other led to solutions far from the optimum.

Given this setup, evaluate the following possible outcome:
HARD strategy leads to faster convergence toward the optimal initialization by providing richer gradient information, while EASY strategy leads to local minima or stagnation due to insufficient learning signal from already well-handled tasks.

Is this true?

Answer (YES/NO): NO